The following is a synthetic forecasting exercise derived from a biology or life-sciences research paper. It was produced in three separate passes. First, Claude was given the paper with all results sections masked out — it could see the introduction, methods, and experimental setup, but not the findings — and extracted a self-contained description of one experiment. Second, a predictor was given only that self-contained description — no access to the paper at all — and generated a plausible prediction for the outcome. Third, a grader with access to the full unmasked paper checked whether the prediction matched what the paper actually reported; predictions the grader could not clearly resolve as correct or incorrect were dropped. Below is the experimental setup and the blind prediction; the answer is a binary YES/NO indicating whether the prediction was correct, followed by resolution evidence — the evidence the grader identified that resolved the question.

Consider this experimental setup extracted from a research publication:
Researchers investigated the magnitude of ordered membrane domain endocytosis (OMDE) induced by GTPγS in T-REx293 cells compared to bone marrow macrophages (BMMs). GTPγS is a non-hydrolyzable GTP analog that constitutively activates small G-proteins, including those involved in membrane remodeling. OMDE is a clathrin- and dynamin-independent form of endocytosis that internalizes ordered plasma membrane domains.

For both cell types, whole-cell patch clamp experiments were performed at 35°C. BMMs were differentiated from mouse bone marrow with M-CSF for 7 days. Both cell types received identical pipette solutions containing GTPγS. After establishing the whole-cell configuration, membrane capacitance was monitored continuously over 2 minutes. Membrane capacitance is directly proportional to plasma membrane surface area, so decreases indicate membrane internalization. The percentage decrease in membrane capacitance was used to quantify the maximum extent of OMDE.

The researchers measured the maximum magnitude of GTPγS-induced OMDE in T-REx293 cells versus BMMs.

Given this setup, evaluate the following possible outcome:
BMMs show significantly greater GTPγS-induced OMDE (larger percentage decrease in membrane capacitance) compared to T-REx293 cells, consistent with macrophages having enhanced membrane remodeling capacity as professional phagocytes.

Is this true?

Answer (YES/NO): YES